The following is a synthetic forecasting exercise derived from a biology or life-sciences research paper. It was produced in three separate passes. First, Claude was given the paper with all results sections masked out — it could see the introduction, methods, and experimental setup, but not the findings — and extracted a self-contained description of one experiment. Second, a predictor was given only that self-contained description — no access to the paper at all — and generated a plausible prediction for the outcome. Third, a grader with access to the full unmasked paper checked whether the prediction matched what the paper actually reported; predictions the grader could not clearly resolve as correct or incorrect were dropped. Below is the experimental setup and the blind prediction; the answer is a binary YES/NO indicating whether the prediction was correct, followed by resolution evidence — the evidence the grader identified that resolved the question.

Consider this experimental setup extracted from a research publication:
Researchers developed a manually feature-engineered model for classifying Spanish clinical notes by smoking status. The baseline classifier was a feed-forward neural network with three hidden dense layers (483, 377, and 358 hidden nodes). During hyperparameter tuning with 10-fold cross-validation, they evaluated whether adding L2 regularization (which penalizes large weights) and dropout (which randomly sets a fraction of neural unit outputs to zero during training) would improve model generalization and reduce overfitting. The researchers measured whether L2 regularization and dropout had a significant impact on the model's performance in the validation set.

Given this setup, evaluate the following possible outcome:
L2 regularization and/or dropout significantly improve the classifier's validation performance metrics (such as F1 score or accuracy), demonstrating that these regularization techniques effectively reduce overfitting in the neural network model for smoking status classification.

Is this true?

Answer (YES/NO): NO